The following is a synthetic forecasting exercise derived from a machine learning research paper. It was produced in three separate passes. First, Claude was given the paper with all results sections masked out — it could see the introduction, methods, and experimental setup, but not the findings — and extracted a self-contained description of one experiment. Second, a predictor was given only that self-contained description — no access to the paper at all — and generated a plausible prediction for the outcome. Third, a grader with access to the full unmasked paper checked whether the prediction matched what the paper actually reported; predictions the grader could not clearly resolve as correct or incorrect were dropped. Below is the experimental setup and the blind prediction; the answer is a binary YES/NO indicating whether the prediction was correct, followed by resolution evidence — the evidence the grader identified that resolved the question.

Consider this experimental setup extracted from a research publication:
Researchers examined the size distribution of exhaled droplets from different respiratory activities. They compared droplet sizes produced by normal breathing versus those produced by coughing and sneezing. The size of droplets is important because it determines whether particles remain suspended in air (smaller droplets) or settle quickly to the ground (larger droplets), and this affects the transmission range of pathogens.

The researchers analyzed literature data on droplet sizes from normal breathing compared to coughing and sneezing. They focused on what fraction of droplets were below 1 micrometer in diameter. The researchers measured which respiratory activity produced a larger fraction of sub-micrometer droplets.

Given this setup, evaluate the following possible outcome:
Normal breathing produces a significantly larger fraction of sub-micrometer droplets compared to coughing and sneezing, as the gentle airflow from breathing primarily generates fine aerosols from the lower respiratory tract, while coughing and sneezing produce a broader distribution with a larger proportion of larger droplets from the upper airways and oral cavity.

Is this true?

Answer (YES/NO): YES